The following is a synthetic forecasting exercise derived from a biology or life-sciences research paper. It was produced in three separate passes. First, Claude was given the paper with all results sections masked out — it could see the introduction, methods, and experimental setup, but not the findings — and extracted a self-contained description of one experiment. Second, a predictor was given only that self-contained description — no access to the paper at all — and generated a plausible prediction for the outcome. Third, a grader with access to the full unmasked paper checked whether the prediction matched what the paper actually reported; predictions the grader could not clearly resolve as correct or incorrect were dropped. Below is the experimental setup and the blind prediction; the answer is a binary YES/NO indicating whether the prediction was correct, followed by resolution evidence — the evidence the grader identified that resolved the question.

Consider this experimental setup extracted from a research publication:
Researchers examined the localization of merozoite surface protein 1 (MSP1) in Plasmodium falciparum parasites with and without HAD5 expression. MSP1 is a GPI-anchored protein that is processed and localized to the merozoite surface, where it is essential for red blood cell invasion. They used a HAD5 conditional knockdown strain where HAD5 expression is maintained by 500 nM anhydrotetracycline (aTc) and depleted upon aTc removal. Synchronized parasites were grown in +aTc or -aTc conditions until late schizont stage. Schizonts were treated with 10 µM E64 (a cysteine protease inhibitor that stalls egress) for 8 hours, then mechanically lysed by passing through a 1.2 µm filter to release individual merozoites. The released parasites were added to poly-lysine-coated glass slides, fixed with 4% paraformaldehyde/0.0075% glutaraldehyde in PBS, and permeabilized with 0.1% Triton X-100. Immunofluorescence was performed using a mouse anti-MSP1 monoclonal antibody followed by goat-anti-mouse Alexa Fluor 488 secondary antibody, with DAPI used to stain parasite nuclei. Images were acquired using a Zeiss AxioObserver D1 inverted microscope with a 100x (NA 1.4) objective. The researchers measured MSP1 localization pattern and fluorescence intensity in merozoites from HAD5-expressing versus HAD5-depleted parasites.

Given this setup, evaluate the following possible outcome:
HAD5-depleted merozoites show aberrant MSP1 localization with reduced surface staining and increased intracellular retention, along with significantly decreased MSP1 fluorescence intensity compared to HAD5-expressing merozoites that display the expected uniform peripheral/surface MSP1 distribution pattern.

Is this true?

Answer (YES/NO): NO